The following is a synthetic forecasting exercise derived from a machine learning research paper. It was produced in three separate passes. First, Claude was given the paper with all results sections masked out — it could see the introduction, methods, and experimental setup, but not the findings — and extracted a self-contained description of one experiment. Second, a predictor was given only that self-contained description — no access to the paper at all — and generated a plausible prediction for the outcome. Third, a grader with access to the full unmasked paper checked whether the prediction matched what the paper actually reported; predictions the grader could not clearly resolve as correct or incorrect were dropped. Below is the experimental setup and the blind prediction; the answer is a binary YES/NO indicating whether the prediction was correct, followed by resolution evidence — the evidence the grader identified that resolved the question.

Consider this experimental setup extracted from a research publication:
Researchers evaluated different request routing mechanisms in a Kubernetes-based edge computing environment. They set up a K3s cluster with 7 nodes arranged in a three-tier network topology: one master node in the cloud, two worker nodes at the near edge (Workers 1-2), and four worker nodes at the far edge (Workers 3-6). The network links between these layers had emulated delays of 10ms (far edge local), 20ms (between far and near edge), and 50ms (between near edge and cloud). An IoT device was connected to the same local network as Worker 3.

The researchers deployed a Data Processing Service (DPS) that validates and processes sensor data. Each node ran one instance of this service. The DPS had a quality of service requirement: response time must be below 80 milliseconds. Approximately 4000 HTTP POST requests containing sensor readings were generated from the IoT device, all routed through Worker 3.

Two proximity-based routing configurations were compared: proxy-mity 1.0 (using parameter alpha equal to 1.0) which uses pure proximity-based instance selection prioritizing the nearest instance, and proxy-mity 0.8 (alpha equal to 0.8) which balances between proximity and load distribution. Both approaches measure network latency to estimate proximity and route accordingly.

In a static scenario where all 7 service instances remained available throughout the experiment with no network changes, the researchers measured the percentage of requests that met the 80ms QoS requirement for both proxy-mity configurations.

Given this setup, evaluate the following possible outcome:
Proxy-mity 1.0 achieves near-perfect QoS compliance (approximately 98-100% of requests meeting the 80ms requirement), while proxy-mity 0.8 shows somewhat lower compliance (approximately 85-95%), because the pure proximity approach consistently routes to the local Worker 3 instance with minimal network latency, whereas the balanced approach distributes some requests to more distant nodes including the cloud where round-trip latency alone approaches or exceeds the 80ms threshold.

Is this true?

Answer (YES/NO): YES